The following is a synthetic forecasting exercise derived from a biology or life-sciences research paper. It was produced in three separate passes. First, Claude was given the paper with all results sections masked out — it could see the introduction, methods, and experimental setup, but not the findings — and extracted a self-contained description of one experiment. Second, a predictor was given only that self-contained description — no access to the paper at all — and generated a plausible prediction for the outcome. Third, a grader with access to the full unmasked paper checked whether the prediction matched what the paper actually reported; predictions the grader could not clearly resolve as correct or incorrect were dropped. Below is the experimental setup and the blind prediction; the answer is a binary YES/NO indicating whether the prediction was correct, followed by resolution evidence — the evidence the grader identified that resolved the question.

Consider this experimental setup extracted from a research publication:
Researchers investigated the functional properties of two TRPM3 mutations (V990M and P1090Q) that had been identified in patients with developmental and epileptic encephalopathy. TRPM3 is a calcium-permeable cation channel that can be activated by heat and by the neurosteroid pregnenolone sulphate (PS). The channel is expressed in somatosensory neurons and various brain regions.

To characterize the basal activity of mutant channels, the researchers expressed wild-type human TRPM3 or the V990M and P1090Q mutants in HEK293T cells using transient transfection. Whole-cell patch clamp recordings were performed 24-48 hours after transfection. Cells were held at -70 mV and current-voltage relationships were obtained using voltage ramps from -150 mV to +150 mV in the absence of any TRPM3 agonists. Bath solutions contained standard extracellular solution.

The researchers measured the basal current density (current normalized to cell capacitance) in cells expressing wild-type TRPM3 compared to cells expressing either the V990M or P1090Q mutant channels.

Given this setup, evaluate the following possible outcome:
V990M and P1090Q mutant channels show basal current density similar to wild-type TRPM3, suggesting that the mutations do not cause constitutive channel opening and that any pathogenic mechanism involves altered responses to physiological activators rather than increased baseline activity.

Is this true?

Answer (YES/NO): NO